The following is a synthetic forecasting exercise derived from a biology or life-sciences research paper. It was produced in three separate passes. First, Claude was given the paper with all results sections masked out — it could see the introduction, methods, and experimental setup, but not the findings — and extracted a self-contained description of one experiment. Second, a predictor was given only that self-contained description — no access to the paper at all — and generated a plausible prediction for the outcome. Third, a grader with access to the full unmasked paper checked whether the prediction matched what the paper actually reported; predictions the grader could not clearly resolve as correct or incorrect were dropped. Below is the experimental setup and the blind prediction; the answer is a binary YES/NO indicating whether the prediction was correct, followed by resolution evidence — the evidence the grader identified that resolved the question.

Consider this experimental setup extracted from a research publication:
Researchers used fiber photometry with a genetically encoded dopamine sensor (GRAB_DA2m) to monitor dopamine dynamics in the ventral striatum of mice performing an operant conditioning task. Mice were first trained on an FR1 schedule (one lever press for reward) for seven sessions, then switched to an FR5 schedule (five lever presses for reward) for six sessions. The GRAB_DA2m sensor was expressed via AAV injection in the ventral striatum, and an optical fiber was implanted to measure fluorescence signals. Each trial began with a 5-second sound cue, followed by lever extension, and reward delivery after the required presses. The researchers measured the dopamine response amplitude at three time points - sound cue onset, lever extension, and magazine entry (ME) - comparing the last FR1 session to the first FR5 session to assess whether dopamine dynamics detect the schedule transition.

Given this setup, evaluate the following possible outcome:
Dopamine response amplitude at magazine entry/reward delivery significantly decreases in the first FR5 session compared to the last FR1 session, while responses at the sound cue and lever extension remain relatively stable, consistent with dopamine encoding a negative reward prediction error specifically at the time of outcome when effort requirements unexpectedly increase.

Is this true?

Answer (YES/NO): NO